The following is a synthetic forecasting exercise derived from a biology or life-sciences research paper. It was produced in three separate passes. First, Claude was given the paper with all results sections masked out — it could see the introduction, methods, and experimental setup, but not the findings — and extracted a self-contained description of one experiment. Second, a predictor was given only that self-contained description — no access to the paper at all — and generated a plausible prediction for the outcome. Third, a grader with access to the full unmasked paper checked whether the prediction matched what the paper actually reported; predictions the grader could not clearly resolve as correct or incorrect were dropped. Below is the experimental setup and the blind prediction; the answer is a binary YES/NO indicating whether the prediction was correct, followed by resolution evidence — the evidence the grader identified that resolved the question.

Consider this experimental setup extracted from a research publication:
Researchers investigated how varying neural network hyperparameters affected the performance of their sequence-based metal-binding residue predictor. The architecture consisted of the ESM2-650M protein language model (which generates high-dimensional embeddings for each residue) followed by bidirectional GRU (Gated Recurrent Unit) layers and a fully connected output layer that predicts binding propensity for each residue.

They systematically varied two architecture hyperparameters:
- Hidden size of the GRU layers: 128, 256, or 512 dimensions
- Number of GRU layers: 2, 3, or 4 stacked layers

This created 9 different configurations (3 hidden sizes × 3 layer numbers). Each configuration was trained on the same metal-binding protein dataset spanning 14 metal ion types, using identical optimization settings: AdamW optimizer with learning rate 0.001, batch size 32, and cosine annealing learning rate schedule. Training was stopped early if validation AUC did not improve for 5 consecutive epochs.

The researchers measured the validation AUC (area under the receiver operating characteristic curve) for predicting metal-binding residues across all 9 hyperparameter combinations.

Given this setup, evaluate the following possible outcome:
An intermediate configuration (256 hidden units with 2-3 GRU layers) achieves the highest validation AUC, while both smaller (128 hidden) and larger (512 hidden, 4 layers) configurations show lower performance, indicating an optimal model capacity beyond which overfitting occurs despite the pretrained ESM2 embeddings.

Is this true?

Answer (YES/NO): NO